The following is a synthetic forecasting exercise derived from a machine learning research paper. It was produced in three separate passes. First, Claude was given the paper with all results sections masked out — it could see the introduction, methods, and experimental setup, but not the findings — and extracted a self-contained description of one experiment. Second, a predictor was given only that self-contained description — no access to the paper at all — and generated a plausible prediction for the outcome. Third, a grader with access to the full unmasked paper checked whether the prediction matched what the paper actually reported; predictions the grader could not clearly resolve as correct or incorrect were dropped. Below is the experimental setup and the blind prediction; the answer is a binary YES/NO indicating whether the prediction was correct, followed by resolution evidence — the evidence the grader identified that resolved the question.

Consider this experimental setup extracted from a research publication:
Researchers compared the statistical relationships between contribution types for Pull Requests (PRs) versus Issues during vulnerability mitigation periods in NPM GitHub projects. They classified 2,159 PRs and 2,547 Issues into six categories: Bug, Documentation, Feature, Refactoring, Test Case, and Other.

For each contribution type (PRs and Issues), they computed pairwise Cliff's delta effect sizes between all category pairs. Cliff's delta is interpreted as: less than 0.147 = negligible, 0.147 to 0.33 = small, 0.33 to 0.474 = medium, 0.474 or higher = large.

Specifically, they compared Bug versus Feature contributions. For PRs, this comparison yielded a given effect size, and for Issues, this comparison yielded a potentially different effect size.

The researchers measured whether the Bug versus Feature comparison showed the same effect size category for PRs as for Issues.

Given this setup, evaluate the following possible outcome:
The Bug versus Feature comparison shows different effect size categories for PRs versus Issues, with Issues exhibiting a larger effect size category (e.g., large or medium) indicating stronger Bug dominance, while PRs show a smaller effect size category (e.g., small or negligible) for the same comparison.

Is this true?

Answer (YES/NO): NO